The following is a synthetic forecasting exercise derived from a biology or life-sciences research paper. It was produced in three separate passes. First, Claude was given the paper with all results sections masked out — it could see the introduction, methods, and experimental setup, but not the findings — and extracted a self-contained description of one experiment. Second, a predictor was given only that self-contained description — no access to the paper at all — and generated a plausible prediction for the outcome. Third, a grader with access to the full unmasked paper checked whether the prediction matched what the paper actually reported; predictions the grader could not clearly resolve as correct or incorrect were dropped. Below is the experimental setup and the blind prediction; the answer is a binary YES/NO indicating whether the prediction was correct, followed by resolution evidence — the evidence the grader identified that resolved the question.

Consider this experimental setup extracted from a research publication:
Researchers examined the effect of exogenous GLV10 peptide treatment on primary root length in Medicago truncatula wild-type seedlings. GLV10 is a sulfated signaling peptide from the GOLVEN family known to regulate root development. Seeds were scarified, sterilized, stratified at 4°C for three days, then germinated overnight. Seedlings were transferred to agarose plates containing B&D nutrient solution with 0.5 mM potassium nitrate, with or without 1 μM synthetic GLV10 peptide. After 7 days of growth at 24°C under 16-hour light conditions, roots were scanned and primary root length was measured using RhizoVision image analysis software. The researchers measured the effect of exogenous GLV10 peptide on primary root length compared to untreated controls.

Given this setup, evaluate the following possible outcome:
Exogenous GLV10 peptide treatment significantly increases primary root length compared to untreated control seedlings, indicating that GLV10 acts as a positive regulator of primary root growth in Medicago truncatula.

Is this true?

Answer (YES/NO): YES